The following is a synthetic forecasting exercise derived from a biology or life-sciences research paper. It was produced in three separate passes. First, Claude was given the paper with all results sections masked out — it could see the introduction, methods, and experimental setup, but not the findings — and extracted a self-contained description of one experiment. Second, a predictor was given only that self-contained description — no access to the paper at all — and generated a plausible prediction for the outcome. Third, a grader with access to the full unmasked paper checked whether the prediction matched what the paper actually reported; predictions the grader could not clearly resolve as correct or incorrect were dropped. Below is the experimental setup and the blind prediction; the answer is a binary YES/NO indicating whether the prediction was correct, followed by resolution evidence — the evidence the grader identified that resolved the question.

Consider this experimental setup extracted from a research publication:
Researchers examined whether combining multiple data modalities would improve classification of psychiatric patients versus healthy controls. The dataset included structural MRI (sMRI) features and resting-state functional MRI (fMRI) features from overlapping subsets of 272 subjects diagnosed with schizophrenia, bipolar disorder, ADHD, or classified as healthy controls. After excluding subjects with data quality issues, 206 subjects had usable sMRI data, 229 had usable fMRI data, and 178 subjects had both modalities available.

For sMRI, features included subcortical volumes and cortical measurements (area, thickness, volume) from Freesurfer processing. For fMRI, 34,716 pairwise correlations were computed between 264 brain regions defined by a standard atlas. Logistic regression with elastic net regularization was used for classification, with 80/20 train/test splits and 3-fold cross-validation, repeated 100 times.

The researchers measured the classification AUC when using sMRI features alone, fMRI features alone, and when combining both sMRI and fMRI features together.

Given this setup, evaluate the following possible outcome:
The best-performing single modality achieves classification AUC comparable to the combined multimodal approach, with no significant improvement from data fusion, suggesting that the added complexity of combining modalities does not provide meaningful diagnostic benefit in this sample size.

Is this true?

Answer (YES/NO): YES